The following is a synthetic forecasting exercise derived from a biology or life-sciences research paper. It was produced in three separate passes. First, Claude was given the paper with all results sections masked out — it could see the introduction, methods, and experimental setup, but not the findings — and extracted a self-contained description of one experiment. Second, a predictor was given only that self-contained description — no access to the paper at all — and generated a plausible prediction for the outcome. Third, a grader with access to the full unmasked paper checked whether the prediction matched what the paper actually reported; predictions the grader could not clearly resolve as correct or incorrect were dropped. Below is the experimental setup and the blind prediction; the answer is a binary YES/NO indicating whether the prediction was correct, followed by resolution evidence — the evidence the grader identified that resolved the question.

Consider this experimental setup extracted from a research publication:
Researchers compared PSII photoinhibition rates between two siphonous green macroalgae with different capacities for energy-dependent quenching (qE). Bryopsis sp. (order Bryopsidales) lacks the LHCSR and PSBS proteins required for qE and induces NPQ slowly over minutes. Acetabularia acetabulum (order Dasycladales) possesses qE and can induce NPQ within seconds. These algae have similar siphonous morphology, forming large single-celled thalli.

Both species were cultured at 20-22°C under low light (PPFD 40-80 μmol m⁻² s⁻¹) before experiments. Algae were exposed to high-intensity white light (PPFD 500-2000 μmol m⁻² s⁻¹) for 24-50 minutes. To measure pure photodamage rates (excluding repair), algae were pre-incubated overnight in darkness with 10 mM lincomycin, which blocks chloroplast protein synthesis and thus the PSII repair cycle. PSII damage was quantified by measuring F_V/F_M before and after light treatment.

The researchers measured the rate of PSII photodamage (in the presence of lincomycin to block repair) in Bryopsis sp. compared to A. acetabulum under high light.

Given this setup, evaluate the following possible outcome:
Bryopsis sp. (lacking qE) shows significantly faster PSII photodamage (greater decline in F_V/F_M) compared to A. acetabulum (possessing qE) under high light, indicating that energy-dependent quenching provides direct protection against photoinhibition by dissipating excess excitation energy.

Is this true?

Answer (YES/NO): NO